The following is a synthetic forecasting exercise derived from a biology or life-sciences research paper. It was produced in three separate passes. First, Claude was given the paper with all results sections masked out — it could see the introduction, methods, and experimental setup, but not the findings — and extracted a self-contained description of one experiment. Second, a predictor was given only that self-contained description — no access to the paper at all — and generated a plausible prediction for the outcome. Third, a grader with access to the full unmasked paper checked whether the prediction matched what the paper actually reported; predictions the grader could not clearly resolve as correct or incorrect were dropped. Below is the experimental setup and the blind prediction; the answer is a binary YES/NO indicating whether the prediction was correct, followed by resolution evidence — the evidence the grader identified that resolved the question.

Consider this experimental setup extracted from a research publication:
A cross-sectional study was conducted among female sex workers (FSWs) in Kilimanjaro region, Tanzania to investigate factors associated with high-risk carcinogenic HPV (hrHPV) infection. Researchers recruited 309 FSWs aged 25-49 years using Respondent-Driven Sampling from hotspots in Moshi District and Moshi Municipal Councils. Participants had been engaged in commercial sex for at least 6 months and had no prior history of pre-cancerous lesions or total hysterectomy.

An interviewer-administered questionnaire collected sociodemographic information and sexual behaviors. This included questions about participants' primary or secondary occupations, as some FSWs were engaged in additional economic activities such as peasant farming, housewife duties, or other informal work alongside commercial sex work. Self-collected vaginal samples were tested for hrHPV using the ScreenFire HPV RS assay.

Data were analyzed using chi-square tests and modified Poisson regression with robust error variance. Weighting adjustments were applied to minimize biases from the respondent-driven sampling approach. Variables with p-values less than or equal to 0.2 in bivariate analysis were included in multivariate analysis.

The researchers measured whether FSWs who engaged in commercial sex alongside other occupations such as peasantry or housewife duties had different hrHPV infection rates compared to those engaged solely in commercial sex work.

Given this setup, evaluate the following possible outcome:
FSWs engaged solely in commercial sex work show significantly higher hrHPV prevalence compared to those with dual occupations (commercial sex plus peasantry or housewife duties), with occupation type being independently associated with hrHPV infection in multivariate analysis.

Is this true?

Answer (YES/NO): NO